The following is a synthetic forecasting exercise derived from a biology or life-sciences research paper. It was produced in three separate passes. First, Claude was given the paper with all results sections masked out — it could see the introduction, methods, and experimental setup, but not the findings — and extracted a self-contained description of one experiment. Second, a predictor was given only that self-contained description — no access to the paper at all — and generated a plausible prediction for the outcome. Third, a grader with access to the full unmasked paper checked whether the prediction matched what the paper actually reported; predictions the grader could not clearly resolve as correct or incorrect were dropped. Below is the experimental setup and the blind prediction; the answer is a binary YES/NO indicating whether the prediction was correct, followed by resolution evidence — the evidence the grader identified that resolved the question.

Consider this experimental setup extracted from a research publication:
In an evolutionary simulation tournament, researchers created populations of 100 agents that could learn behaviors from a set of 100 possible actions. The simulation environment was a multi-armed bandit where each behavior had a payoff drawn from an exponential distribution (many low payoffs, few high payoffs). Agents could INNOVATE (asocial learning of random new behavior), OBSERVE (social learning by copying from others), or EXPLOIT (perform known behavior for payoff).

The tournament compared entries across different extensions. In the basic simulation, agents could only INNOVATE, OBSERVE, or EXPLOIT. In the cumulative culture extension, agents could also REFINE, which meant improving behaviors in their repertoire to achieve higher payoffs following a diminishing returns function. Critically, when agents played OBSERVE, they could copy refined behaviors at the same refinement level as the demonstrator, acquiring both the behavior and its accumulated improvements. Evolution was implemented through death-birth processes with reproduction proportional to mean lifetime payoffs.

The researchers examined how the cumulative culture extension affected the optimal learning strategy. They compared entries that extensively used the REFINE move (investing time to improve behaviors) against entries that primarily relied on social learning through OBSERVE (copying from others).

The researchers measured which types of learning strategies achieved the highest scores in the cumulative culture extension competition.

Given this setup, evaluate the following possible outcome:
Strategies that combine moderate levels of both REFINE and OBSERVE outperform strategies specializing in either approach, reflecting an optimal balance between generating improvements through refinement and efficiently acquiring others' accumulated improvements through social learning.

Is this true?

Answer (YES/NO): NO